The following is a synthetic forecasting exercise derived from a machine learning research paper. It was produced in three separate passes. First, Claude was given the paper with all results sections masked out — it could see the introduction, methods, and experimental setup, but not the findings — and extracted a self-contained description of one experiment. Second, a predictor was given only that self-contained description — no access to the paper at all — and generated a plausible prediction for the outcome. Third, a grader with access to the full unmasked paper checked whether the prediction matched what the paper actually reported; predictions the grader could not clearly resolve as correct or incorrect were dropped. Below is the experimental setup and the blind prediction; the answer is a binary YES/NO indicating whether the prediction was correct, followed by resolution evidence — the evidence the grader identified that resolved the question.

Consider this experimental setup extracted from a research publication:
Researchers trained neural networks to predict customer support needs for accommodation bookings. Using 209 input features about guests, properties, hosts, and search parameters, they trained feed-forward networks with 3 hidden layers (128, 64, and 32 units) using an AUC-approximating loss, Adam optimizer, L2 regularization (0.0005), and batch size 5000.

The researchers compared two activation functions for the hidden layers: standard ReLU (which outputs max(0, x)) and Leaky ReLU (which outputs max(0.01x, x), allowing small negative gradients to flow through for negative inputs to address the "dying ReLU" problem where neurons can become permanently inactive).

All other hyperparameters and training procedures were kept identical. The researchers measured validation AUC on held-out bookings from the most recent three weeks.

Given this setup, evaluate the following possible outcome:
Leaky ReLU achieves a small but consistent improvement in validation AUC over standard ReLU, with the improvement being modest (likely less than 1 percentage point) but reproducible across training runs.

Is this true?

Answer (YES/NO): NO